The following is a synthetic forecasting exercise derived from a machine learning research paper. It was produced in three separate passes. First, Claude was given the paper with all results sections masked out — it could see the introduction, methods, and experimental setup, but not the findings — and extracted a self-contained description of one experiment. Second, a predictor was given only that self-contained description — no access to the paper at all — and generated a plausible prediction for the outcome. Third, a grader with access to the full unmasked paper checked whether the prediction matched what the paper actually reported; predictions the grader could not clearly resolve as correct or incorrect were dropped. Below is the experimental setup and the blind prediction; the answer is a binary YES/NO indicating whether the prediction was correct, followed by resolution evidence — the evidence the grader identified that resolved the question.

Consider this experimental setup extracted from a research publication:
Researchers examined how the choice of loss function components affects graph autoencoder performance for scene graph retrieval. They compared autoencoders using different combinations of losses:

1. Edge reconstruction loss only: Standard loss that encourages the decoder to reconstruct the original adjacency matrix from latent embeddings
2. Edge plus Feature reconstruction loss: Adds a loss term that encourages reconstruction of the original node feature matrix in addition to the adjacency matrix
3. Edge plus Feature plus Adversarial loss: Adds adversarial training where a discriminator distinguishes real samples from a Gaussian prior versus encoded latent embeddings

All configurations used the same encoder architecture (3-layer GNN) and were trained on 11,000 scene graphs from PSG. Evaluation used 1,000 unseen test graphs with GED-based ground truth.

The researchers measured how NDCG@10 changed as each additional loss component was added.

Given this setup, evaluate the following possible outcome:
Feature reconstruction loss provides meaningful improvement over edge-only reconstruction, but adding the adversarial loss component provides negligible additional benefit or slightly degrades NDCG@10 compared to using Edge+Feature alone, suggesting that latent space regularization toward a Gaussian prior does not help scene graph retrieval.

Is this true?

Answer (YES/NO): NO